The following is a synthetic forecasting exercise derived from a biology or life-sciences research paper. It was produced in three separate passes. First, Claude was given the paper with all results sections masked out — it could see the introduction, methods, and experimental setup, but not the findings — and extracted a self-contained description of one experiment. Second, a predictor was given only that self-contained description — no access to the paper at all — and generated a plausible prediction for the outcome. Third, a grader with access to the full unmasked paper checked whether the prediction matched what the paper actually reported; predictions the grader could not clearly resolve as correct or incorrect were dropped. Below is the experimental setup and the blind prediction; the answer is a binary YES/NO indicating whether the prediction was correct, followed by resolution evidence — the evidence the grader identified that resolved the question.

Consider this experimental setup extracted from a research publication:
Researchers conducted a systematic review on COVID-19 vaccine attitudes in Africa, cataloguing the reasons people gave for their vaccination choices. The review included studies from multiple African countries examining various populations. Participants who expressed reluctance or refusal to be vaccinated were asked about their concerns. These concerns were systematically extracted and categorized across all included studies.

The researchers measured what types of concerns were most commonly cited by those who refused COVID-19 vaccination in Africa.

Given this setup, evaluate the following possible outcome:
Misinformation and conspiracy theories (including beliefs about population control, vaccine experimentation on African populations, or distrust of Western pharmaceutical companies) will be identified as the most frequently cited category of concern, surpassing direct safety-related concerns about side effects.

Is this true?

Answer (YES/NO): NO